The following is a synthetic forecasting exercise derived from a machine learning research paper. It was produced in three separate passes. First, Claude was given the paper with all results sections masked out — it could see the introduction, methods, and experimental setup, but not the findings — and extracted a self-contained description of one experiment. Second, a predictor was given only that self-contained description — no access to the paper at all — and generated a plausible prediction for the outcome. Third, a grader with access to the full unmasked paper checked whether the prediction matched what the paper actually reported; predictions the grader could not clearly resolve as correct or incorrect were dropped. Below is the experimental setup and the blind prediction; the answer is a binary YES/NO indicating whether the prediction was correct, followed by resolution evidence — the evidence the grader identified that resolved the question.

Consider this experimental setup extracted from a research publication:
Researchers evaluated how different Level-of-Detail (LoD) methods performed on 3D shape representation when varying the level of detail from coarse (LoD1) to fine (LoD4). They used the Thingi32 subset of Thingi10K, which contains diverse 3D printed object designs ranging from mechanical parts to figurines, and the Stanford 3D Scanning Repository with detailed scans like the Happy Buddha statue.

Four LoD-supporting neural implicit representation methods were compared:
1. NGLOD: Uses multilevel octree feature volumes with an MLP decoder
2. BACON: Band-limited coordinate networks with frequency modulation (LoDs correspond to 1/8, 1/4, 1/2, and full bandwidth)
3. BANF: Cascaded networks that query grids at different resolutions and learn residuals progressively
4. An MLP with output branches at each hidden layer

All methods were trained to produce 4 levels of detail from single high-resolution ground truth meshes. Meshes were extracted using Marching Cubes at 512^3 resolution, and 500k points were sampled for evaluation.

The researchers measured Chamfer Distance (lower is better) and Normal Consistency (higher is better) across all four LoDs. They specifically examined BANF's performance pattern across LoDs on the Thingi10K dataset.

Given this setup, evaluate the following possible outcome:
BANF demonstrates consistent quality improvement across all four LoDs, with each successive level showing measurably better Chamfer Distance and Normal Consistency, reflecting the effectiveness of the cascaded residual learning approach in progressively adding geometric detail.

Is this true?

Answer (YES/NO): NO